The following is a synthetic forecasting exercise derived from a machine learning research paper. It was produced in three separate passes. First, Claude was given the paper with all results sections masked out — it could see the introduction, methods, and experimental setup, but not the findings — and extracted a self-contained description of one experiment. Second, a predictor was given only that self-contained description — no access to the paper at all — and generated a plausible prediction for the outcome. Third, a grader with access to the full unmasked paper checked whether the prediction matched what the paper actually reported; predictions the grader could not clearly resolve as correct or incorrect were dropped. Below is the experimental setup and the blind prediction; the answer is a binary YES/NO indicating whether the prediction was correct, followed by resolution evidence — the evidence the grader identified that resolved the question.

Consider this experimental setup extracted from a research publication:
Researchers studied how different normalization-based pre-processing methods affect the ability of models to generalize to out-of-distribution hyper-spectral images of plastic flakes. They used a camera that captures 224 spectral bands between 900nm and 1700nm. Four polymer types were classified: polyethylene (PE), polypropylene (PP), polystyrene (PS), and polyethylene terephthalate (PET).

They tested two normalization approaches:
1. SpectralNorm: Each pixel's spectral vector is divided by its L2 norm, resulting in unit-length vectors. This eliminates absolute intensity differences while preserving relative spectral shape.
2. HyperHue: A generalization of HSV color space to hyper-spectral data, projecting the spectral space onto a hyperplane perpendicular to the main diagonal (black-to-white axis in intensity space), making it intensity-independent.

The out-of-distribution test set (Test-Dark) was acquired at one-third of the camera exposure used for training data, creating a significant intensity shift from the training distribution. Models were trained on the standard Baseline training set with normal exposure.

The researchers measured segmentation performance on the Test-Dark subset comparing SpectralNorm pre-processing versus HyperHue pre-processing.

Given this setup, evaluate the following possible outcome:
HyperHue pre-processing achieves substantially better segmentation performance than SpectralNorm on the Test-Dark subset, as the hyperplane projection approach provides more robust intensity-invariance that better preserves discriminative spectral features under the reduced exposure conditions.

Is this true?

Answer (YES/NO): NO